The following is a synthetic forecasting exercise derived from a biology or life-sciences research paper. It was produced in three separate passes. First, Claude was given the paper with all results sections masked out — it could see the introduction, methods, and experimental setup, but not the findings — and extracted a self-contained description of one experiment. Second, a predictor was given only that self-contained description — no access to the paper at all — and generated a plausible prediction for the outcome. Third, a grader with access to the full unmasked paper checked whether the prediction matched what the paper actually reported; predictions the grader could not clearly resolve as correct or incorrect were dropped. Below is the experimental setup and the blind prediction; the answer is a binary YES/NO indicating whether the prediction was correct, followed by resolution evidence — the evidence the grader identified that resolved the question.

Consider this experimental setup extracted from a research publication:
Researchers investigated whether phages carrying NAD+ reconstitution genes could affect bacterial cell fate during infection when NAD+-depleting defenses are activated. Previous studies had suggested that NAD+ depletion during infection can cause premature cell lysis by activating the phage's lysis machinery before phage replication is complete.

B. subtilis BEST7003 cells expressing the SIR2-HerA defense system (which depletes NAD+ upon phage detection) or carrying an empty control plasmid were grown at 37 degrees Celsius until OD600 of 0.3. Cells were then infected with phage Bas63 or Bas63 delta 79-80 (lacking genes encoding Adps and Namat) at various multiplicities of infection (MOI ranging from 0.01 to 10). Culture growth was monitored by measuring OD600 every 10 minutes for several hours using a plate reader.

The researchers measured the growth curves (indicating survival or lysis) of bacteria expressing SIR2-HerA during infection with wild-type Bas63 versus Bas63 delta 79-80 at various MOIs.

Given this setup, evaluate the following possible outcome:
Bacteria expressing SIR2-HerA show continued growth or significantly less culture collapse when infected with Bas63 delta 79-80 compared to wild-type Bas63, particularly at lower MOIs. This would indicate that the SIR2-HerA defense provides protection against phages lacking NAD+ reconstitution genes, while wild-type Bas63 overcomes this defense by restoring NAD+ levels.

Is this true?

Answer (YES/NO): YES